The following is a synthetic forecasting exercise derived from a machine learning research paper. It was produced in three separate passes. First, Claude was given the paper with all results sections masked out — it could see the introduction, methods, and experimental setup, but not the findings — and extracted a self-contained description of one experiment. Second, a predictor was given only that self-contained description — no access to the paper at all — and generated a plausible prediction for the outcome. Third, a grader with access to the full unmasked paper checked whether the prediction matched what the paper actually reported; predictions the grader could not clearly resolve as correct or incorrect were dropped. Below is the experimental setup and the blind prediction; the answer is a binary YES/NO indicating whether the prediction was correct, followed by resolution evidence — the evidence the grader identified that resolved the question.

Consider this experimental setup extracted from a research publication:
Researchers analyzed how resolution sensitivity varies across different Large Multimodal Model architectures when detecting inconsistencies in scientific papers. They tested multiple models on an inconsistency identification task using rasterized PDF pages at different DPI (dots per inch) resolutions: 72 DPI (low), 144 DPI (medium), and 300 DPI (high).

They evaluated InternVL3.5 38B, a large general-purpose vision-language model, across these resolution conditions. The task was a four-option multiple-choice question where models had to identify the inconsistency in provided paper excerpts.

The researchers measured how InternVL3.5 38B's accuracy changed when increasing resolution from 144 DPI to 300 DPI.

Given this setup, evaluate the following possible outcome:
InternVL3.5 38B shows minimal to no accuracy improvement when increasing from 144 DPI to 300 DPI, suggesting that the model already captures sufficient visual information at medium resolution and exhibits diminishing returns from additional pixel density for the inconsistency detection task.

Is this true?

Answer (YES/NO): NO